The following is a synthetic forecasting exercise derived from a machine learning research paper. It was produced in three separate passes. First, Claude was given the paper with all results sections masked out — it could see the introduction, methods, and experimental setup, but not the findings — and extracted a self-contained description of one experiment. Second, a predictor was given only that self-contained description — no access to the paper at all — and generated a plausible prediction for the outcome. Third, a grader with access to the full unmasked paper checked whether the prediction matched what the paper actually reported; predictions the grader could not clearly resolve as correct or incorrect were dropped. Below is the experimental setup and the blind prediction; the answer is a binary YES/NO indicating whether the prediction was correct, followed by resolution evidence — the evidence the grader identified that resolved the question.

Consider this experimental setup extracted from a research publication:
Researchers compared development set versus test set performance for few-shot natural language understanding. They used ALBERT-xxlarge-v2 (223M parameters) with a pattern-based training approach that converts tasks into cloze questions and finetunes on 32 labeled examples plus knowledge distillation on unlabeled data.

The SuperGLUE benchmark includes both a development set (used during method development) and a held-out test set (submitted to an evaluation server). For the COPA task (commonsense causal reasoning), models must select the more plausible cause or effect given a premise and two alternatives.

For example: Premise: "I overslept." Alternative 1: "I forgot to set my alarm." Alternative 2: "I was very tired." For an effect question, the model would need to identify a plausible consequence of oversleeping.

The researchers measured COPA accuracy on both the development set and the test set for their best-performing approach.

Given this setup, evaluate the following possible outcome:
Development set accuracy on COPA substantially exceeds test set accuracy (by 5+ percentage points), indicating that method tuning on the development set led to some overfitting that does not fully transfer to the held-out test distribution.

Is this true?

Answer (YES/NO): NO